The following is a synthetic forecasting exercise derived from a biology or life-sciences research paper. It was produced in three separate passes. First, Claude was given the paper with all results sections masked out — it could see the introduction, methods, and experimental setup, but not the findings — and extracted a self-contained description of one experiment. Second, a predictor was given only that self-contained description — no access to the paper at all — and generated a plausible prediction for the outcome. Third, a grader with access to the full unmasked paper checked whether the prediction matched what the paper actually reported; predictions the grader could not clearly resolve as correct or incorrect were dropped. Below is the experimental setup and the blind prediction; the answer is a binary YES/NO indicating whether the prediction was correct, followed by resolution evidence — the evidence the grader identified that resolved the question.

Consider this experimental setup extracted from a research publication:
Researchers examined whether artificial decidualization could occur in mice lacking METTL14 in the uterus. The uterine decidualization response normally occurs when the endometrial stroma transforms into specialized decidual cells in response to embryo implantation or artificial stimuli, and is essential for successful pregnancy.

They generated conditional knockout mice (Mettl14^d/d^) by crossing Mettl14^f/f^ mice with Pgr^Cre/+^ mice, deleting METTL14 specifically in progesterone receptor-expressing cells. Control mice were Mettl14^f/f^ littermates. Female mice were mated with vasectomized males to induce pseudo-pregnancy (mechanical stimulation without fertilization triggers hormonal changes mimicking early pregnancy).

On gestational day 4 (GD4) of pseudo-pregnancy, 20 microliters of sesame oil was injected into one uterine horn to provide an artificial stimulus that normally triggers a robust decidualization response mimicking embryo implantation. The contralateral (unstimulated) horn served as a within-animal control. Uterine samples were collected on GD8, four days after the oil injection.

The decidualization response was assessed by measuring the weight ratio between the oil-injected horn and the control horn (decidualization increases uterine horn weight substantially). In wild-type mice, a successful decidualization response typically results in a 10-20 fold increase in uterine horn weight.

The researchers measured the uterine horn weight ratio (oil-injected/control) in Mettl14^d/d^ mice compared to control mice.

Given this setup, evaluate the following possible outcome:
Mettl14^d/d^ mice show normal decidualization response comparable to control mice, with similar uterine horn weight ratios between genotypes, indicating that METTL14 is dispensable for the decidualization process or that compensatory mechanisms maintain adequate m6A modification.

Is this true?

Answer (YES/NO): NO